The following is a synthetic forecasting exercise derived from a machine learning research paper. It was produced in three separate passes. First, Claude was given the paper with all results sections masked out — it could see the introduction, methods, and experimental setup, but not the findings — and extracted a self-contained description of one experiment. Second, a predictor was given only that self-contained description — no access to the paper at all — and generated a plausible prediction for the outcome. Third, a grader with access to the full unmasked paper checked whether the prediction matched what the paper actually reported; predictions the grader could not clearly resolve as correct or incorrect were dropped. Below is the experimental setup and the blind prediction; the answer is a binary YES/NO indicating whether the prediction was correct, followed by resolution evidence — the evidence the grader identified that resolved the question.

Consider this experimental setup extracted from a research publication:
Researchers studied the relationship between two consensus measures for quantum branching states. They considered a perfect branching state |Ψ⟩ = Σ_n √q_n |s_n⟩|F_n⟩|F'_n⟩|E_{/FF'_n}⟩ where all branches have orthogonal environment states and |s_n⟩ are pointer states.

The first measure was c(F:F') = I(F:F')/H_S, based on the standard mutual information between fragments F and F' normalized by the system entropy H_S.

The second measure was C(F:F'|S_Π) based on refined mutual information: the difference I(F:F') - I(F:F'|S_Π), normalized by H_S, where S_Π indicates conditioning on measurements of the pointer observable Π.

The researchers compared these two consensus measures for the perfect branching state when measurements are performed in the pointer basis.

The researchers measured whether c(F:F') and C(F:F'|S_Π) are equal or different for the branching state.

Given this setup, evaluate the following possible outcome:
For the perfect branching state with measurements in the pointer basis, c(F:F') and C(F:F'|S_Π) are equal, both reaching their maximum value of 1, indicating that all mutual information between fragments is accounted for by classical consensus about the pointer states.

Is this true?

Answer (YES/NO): NO